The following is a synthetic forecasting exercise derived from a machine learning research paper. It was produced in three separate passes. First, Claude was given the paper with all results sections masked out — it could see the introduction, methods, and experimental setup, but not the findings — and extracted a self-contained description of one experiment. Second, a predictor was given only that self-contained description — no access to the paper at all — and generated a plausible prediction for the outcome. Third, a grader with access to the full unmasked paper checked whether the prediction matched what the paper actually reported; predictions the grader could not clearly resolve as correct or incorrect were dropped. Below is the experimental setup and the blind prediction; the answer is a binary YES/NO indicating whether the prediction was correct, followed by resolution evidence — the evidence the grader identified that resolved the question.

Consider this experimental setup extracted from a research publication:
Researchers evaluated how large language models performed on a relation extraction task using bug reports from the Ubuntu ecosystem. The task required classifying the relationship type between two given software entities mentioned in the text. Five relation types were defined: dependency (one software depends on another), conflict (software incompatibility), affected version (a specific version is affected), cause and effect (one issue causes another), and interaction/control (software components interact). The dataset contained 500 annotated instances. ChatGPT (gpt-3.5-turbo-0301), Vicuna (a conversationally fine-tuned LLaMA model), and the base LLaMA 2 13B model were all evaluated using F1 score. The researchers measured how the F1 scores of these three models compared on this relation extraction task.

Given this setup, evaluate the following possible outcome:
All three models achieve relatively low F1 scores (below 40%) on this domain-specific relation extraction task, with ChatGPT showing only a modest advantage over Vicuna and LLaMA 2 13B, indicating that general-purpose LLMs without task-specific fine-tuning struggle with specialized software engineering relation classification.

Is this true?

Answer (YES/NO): NO